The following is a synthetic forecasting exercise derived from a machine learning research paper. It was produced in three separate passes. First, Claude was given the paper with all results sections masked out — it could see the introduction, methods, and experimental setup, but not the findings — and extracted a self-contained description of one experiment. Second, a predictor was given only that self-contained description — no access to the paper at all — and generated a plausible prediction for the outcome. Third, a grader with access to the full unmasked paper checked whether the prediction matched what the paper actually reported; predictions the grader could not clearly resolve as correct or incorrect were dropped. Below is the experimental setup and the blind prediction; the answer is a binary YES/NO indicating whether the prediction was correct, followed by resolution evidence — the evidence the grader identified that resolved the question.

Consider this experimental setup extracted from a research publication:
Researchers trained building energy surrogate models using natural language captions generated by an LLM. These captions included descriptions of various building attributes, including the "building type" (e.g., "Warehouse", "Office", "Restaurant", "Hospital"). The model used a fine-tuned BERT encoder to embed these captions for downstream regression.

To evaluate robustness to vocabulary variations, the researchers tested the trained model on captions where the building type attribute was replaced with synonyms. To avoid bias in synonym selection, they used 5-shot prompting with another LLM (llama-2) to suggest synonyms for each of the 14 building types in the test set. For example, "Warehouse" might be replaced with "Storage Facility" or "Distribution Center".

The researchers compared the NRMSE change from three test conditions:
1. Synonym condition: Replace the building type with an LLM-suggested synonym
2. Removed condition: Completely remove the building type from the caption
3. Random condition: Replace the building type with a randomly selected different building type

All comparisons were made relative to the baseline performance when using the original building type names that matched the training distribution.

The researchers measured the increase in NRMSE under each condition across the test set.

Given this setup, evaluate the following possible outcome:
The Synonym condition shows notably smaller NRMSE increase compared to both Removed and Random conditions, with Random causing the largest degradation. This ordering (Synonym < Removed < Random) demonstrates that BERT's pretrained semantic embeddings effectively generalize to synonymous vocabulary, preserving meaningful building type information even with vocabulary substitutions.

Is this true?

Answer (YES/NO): YES